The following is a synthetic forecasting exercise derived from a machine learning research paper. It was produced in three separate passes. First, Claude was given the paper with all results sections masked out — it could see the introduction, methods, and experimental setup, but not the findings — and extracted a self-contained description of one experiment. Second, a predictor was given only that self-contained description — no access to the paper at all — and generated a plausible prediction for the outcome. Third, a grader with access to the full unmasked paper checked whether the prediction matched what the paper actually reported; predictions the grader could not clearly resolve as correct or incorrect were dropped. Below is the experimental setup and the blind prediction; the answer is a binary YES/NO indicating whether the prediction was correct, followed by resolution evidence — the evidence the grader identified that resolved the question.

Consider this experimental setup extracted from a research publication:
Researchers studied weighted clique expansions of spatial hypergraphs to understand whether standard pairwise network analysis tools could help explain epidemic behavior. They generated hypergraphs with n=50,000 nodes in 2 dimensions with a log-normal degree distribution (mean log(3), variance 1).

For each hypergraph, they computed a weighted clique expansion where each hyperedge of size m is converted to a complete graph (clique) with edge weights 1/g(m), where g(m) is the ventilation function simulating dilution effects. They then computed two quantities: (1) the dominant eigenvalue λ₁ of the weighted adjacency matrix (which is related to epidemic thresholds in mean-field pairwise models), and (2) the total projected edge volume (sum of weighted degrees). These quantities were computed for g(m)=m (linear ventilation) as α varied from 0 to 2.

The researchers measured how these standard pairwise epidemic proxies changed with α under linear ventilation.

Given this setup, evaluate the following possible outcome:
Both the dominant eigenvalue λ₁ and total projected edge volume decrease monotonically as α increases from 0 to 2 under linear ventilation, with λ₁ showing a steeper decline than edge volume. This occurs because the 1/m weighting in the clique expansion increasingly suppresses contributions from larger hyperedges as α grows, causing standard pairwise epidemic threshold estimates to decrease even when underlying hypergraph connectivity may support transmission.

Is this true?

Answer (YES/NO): NO